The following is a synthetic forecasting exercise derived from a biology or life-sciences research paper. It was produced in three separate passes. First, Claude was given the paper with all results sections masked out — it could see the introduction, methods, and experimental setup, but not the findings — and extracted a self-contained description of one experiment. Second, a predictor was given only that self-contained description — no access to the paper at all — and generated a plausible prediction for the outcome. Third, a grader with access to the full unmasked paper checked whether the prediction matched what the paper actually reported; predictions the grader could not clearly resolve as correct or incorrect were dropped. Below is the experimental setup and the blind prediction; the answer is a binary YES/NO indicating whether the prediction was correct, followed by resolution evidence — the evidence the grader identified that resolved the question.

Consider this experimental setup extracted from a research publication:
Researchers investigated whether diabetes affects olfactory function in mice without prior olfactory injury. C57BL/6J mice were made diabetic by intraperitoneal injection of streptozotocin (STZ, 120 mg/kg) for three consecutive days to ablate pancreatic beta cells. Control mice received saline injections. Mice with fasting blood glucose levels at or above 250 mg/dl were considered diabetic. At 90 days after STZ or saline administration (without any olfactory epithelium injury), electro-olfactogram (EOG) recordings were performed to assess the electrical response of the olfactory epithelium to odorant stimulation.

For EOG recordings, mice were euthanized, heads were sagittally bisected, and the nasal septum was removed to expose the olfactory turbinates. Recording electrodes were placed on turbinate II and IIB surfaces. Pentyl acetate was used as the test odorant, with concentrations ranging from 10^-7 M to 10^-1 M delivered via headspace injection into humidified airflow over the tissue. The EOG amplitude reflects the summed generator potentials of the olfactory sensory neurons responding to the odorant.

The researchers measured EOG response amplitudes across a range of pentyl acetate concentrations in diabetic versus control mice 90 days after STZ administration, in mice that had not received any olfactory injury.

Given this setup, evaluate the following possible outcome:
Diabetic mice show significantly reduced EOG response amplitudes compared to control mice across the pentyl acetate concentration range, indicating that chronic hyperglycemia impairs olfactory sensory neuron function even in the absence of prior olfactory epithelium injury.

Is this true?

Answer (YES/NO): NO